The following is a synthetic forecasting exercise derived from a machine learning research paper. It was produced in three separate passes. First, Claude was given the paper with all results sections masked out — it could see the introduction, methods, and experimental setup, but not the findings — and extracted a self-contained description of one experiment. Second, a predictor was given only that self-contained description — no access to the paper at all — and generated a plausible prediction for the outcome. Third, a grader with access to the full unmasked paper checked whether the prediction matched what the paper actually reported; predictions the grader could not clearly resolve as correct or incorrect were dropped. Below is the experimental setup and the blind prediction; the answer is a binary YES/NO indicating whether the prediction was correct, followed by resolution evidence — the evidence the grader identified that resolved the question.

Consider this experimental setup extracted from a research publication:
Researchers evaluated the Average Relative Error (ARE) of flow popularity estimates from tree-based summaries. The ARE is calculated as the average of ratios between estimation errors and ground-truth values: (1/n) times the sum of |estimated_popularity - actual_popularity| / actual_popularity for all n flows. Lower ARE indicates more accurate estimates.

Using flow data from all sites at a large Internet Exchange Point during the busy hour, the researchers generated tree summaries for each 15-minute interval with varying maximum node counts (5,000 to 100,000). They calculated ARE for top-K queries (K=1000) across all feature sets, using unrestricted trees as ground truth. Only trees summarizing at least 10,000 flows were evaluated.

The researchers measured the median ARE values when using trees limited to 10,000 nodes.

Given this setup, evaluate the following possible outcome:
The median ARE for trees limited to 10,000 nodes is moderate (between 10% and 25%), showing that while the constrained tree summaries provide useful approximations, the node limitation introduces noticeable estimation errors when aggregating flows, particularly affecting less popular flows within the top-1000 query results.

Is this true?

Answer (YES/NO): NO